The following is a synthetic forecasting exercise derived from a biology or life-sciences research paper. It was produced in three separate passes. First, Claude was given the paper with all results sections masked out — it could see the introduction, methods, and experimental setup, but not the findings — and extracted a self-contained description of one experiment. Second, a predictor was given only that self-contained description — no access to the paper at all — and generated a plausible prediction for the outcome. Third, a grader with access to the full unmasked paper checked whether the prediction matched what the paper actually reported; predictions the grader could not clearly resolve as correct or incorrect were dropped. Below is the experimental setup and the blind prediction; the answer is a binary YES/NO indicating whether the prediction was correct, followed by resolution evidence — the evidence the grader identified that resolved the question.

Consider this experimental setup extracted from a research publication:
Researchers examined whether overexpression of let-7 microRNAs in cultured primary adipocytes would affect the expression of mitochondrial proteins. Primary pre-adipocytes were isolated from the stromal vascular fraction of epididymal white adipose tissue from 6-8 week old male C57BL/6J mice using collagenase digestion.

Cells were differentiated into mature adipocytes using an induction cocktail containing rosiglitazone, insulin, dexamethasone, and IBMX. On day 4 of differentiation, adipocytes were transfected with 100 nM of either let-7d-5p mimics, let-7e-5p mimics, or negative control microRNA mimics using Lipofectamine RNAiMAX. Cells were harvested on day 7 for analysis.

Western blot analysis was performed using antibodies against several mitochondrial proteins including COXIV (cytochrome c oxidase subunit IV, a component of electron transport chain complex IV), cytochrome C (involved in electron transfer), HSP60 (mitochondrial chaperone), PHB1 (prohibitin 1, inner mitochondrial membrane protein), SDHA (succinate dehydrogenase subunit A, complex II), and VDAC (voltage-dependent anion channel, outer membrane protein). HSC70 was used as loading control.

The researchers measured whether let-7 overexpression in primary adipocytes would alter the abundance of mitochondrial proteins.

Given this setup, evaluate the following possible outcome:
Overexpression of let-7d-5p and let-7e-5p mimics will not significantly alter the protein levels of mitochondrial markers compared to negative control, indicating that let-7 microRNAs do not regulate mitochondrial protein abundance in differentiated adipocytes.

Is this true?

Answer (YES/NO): NO